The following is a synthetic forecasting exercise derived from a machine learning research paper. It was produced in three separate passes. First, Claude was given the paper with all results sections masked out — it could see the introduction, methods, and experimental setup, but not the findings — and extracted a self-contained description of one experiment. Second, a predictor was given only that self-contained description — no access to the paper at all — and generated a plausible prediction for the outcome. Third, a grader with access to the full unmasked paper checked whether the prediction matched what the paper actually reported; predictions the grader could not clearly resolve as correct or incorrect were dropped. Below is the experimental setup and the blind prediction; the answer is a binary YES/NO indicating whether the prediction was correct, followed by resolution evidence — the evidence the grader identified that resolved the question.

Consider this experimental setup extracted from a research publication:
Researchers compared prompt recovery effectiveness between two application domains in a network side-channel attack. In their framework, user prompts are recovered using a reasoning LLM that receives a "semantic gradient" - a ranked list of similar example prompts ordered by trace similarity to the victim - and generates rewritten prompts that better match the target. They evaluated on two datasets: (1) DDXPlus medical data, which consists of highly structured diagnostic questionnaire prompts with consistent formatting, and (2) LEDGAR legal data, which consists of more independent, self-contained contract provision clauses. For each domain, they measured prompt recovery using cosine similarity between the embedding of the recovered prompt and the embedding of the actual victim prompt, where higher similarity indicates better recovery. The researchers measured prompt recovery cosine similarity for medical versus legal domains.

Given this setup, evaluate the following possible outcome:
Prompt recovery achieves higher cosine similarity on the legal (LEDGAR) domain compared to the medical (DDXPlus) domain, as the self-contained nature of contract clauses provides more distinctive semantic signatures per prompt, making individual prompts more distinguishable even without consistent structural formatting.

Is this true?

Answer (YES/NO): NO